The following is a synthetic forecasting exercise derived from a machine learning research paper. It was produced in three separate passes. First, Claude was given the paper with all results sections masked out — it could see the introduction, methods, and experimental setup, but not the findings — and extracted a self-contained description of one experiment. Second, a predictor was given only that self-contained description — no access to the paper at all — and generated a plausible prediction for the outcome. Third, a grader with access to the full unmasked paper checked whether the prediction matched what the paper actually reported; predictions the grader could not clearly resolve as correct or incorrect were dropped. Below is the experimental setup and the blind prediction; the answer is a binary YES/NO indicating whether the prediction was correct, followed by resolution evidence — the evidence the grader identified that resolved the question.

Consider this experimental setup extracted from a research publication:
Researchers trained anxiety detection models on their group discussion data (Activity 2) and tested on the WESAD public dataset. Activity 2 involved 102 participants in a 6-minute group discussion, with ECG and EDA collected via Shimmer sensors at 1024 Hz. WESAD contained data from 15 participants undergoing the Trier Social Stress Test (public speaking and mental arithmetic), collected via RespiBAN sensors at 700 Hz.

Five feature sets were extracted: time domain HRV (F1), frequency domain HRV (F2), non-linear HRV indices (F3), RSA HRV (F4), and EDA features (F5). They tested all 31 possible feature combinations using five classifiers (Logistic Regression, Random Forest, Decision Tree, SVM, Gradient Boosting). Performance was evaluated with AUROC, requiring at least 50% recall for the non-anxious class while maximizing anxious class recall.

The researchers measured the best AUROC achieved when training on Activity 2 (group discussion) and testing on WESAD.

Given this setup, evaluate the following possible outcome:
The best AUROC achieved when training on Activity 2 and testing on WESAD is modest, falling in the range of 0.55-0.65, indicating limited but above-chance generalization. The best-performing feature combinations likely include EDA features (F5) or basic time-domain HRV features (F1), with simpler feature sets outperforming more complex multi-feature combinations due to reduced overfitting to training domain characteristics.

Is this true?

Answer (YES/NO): NO